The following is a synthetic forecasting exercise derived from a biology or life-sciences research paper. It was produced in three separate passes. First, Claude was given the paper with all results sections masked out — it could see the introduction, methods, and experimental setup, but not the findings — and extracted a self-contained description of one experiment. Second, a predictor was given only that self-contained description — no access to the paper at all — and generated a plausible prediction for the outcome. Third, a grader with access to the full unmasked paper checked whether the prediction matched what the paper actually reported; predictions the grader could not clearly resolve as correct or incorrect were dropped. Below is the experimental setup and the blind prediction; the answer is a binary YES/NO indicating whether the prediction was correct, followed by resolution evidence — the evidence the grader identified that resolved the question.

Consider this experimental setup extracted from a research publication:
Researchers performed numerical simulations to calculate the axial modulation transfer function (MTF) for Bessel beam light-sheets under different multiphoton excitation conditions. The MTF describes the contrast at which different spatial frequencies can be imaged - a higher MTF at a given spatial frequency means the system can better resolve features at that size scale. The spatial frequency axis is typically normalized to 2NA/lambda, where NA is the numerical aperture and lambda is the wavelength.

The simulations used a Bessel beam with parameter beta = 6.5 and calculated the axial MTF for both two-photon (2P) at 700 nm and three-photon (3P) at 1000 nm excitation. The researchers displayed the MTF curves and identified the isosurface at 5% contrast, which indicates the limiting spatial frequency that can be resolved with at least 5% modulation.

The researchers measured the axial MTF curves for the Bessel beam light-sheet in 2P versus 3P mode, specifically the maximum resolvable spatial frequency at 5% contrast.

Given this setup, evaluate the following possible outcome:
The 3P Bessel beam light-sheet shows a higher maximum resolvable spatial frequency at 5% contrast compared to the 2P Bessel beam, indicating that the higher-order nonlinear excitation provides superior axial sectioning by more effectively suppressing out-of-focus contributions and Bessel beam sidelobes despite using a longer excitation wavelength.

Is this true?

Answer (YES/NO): NO